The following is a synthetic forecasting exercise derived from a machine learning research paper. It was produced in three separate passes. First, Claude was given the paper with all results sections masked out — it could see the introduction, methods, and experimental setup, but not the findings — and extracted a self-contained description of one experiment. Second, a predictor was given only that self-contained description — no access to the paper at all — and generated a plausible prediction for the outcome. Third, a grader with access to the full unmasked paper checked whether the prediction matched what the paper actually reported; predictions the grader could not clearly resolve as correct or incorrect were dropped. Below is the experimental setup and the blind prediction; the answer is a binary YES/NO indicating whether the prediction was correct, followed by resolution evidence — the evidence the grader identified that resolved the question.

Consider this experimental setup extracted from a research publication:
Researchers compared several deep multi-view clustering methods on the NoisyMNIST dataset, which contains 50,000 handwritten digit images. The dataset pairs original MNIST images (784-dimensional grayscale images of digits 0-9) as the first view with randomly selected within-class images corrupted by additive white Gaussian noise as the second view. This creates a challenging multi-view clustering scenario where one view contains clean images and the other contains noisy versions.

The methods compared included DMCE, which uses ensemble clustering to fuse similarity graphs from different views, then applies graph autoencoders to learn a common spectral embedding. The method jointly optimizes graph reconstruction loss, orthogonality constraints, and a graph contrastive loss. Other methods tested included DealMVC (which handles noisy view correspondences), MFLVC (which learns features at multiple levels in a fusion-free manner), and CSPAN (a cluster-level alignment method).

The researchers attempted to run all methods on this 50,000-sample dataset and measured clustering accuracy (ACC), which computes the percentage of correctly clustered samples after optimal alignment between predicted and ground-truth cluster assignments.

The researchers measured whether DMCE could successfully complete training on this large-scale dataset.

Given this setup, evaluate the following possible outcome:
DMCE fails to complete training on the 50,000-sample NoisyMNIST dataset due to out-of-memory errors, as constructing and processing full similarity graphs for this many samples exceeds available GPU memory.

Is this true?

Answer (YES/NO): YES